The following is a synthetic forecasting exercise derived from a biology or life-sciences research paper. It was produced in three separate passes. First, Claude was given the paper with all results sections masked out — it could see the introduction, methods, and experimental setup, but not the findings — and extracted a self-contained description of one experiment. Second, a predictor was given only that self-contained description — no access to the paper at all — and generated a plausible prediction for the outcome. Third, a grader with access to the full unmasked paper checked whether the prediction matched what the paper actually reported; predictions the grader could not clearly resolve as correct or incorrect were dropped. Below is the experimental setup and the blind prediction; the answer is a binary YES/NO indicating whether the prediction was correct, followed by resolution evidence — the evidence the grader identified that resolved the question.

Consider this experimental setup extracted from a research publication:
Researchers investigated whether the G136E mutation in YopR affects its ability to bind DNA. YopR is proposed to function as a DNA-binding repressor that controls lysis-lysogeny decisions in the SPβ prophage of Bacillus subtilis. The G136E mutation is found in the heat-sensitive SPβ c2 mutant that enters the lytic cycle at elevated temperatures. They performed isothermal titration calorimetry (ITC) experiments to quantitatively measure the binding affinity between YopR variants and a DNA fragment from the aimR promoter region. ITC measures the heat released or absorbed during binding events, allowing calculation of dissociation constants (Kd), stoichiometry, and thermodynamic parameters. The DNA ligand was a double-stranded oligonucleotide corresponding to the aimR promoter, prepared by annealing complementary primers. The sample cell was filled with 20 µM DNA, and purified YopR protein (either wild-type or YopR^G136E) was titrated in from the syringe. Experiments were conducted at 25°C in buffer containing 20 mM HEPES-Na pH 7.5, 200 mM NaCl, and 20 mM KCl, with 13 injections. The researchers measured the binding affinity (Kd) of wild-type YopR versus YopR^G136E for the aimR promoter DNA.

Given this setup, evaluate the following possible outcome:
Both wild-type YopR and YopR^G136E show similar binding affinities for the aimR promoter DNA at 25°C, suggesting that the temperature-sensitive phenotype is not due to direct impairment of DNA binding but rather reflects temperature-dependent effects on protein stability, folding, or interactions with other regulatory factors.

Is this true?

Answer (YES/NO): NO